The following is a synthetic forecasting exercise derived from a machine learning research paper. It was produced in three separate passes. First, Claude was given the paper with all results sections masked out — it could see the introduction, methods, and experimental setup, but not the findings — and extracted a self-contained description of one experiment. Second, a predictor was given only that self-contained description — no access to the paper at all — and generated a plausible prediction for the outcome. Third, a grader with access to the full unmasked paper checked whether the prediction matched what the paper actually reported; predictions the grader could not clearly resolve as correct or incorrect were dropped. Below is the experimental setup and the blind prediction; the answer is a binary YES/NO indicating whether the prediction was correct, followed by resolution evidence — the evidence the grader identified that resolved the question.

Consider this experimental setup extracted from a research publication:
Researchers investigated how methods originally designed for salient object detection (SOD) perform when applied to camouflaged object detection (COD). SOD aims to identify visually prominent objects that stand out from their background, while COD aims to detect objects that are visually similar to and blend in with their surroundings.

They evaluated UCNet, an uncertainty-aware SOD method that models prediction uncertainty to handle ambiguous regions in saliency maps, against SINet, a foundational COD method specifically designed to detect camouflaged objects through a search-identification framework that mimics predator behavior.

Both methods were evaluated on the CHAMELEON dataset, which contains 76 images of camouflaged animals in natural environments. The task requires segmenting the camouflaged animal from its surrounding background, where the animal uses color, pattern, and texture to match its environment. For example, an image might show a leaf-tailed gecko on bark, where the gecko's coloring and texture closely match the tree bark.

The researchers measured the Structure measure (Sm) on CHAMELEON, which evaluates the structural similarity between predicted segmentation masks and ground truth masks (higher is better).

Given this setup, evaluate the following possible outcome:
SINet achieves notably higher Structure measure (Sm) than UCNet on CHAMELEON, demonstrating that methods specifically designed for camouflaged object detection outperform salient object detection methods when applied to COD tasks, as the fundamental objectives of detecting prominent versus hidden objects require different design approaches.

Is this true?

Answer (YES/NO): NO